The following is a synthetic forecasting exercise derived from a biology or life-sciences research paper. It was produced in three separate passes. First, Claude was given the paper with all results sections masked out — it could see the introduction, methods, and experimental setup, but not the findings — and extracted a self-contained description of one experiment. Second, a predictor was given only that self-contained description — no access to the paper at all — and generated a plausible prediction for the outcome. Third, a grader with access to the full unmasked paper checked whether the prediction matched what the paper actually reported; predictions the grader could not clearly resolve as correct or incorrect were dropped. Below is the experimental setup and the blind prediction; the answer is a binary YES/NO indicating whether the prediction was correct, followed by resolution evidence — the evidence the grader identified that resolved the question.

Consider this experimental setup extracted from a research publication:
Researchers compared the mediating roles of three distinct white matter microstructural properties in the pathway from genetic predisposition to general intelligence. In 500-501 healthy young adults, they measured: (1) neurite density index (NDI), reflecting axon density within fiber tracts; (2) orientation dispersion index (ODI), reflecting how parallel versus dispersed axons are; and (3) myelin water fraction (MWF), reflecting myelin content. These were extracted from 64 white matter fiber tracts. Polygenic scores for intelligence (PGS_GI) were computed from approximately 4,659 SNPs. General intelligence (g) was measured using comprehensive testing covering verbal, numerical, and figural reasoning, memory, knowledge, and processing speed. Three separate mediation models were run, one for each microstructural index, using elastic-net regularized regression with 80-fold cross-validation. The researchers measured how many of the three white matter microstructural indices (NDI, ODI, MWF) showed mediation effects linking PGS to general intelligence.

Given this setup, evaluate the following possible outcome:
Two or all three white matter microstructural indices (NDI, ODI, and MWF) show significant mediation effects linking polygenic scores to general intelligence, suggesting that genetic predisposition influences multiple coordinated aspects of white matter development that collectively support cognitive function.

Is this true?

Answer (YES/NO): NO